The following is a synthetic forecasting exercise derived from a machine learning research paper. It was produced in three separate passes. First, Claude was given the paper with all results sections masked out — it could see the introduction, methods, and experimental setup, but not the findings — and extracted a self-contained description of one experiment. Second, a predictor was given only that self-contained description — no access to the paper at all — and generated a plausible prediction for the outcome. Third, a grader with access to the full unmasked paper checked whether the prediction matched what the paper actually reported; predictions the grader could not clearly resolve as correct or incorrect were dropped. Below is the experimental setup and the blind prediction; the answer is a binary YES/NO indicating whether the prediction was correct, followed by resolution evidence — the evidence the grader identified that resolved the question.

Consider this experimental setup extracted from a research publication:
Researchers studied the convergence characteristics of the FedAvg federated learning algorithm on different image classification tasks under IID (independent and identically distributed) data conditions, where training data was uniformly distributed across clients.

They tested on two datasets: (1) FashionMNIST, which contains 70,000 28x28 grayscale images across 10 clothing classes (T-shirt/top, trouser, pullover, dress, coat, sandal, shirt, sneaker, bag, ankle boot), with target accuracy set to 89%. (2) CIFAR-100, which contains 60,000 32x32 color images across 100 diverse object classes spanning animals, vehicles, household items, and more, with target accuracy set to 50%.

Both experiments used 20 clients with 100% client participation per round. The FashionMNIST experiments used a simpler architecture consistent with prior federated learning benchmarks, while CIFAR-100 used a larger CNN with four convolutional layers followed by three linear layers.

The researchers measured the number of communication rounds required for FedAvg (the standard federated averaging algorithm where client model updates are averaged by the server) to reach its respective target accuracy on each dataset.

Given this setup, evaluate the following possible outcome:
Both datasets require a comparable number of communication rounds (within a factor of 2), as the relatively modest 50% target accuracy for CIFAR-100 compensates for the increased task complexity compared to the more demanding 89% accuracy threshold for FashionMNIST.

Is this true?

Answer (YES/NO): YES